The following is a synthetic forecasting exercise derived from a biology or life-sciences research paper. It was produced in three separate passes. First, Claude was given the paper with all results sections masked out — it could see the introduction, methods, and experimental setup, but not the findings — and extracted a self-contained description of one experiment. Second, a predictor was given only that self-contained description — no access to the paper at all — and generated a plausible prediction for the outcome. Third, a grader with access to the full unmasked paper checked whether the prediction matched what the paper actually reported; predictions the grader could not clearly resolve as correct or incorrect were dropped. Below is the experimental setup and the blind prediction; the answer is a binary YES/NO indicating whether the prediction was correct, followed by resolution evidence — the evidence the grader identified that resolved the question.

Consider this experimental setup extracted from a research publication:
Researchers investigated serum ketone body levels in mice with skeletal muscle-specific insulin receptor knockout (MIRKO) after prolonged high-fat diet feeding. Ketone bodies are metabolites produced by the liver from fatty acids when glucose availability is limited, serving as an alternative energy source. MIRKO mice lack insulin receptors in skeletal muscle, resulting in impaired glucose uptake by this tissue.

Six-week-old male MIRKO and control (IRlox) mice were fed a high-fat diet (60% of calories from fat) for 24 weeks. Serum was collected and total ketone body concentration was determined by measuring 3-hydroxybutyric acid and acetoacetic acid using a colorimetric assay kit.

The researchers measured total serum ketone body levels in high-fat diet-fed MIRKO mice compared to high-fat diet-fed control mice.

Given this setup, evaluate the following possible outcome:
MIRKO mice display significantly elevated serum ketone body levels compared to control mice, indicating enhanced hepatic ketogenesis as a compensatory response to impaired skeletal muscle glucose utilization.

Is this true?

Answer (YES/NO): YES